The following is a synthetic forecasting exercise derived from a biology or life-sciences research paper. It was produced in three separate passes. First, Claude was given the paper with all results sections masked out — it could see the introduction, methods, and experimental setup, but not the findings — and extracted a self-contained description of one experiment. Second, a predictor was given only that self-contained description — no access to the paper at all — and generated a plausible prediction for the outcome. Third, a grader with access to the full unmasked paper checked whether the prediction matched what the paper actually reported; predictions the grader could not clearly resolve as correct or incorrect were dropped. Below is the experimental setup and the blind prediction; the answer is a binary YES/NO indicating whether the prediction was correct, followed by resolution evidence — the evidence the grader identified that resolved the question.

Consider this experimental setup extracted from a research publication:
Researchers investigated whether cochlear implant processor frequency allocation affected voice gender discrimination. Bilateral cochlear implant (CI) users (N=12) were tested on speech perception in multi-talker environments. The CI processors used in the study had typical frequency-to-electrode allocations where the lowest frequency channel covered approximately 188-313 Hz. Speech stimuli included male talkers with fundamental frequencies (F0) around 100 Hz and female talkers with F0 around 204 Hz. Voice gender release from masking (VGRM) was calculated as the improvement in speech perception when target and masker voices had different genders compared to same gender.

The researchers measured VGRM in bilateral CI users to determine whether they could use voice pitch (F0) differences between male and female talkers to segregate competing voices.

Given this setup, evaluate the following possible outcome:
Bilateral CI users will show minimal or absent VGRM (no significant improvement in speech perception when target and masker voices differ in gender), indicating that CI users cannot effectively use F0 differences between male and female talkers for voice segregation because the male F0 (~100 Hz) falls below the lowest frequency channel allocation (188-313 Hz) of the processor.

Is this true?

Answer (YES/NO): YES